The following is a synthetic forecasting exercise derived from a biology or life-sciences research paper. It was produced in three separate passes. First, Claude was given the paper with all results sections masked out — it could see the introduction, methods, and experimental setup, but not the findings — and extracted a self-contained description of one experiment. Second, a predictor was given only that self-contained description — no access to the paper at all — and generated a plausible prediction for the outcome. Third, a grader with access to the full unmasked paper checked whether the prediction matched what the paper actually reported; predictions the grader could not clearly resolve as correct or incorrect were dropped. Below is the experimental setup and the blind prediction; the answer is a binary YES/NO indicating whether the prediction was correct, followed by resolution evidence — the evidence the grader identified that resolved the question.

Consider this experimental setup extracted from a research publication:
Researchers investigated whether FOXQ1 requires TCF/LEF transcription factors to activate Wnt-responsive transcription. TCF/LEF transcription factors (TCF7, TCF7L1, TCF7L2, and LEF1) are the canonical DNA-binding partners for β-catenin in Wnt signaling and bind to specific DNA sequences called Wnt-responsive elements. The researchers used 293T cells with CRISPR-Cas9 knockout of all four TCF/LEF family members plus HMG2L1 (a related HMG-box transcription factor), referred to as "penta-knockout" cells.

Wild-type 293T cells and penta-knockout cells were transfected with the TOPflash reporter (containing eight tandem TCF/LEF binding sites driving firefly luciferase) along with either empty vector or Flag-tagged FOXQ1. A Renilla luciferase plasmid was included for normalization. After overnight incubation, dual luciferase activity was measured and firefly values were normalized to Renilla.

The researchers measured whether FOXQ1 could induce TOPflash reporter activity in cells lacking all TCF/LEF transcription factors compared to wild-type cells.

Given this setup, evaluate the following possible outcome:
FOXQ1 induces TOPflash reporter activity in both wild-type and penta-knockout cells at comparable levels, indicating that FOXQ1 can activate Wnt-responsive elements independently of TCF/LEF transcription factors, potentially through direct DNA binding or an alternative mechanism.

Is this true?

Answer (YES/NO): NO